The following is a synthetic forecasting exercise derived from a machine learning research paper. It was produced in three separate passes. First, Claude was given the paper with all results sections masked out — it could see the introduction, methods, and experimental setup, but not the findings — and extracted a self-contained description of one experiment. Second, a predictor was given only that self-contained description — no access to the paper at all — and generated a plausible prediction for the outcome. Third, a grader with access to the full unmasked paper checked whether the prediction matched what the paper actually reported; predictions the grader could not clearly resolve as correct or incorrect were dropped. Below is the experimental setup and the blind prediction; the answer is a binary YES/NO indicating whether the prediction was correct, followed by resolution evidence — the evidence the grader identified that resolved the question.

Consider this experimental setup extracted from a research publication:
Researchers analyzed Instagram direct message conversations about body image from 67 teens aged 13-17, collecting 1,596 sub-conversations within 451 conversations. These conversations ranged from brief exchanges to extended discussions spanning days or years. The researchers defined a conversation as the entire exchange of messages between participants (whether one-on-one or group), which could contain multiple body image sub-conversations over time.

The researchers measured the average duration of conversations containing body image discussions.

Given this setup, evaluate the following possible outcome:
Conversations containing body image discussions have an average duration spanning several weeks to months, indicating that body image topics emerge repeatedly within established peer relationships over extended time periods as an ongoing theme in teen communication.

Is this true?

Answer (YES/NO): YES